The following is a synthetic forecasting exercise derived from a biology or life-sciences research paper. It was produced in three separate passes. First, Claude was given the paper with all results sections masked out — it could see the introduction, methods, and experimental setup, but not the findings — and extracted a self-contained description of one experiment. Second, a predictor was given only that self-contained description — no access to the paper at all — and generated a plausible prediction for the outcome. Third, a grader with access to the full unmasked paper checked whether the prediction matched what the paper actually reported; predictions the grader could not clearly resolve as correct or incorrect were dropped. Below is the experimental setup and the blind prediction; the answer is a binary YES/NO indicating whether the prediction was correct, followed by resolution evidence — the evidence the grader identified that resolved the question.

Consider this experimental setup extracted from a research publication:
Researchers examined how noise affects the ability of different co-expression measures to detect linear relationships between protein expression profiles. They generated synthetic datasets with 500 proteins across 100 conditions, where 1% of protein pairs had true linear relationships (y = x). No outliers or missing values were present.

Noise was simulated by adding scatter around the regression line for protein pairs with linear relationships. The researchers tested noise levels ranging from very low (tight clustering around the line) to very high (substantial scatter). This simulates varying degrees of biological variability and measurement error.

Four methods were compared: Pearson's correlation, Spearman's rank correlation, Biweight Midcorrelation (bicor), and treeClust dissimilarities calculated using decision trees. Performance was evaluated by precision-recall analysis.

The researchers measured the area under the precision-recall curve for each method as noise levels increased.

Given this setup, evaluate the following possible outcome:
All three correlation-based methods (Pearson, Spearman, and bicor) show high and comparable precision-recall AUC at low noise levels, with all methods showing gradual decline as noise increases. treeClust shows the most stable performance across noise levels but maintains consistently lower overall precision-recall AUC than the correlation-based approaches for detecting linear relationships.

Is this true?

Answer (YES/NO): NO